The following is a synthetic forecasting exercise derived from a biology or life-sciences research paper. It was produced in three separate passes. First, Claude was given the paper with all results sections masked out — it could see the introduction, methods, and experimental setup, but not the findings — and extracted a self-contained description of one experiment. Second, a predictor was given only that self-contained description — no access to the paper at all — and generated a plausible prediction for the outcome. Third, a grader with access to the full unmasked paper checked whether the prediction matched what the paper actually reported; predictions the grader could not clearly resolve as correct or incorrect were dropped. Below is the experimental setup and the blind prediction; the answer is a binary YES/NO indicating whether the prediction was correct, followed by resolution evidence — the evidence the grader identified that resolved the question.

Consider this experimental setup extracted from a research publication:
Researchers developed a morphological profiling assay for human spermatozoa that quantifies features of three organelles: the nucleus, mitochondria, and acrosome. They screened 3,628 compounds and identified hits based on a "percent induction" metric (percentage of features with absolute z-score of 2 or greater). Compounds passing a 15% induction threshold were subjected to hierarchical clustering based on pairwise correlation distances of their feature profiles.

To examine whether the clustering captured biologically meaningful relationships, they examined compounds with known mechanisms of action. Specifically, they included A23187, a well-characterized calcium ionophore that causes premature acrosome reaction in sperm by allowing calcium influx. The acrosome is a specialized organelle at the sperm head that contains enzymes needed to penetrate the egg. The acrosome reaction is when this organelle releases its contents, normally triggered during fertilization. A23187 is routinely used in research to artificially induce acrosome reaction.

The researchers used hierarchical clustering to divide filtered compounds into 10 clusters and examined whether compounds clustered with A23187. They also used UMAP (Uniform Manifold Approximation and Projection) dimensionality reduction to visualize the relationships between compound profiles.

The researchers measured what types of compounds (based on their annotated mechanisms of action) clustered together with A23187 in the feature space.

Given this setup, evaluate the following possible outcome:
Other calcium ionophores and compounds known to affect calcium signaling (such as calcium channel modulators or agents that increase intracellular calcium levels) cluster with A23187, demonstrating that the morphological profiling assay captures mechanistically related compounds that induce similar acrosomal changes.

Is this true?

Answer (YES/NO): NO